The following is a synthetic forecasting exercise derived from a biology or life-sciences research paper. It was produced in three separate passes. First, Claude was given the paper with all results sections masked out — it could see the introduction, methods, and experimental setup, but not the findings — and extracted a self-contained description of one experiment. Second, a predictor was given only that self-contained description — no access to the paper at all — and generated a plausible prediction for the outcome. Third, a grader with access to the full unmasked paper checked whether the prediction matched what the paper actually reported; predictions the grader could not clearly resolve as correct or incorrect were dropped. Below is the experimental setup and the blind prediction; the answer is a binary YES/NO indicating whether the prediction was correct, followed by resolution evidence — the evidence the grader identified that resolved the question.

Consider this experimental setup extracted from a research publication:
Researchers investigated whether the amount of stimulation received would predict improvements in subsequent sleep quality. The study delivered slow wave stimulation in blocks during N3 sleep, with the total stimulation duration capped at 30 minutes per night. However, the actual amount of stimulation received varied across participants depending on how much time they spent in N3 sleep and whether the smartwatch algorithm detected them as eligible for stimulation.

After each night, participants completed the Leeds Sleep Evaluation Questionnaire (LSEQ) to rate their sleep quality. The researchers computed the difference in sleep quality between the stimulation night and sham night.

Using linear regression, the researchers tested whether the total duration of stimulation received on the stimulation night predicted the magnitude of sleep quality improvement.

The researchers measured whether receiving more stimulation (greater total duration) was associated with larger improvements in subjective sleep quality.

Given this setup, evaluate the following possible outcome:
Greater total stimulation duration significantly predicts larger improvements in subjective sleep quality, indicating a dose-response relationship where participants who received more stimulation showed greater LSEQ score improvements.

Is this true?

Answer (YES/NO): NO